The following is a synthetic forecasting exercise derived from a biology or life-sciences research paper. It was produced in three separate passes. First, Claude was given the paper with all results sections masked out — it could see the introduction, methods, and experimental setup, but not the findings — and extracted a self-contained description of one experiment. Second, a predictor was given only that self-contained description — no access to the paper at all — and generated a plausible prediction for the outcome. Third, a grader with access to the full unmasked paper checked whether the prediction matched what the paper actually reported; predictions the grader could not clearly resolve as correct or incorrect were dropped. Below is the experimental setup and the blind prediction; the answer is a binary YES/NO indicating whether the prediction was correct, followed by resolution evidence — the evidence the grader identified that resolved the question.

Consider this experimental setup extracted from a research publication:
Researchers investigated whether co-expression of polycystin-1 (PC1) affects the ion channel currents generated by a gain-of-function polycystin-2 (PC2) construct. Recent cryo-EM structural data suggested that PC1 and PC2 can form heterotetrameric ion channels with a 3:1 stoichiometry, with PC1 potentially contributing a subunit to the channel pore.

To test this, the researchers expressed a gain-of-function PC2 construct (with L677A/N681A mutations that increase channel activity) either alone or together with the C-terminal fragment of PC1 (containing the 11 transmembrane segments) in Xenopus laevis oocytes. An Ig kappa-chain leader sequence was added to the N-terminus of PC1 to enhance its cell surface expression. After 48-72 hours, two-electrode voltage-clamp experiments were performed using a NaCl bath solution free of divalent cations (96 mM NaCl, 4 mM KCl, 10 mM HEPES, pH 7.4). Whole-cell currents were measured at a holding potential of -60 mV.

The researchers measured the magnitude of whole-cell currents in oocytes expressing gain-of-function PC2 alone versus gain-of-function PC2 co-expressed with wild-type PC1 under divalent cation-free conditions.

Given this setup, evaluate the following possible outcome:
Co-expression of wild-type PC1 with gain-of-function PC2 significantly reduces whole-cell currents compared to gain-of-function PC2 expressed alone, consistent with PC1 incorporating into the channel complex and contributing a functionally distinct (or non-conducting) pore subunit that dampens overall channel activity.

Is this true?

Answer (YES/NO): YES